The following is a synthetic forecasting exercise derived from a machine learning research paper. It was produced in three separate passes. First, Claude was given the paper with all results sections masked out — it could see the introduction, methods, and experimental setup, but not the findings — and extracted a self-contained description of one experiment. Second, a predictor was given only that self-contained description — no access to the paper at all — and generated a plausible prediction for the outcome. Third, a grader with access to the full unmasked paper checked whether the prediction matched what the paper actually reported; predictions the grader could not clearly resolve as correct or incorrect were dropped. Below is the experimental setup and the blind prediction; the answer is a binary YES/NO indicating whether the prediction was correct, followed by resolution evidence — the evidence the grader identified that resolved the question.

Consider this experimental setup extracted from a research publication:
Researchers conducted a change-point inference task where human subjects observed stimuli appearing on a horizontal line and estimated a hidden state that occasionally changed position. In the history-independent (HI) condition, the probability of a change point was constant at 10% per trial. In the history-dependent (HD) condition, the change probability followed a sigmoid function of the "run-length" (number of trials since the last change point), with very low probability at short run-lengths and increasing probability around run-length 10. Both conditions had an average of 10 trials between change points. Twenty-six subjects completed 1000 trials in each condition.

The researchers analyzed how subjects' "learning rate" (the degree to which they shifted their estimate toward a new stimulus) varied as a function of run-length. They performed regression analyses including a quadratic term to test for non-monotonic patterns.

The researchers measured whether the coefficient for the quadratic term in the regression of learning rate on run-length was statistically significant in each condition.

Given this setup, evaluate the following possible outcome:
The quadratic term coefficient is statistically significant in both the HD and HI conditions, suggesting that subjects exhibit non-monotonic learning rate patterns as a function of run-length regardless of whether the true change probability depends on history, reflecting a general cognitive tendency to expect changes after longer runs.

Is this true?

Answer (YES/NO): NO